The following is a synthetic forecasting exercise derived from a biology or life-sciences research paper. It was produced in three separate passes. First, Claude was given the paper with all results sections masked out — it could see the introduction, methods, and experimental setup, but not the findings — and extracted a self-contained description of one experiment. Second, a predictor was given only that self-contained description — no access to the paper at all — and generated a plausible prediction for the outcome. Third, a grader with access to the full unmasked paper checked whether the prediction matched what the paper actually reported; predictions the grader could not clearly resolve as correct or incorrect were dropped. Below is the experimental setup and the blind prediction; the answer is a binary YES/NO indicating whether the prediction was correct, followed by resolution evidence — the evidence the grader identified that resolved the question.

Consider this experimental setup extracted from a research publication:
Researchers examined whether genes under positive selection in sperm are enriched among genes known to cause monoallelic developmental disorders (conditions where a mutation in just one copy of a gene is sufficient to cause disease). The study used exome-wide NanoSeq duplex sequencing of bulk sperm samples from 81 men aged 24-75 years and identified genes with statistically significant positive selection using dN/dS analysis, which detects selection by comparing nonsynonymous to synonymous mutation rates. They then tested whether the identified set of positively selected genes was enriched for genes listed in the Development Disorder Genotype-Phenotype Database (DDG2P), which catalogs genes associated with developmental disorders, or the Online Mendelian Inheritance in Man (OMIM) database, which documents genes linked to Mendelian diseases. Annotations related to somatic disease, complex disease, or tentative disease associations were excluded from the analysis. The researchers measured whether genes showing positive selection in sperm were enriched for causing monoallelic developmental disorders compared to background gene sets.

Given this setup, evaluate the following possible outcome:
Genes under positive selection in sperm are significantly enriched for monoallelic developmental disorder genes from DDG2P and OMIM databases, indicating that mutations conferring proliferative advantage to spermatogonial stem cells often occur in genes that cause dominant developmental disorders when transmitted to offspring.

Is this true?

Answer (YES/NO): YES